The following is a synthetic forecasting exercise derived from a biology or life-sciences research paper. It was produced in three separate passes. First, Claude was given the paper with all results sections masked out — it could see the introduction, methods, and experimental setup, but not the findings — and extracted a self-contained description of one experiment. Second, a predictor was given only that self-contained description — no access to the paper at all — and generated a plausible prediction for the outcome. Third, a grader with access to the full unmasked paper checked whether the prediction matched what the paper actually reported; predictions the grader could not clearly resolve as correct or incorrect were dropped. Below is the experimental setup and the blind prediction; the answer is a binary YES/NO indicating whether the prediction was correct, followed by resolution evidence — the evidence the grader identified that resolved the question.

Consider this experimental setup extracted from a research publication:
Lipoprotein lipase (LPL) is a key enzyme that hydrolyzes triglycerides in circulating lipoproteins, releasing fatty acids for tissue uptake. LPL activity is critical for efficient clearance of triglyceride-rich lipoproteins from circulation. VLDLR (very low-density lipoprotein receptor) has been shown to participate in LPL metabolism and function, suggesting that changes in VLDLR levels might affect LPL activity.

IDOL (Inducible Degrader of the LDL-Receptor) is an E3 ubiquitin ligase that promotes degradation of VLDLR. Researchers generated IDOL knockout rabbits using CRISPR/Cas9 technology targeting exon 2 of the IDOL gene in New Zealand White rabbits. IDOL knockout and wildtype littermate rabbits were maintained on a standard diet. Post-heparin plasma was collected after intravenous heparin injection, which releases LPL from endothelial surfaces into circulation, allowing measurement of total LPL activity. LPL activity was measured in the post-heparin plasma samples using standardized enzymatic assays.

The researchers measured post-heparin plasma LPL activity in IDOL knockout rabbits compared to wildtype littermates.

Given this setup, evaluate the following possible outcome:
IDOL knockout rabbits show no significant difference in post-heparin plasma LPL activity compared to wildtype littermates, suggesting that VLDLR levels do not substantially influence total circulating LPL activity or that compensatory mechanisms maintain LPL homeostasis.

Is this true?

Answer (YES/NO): YES